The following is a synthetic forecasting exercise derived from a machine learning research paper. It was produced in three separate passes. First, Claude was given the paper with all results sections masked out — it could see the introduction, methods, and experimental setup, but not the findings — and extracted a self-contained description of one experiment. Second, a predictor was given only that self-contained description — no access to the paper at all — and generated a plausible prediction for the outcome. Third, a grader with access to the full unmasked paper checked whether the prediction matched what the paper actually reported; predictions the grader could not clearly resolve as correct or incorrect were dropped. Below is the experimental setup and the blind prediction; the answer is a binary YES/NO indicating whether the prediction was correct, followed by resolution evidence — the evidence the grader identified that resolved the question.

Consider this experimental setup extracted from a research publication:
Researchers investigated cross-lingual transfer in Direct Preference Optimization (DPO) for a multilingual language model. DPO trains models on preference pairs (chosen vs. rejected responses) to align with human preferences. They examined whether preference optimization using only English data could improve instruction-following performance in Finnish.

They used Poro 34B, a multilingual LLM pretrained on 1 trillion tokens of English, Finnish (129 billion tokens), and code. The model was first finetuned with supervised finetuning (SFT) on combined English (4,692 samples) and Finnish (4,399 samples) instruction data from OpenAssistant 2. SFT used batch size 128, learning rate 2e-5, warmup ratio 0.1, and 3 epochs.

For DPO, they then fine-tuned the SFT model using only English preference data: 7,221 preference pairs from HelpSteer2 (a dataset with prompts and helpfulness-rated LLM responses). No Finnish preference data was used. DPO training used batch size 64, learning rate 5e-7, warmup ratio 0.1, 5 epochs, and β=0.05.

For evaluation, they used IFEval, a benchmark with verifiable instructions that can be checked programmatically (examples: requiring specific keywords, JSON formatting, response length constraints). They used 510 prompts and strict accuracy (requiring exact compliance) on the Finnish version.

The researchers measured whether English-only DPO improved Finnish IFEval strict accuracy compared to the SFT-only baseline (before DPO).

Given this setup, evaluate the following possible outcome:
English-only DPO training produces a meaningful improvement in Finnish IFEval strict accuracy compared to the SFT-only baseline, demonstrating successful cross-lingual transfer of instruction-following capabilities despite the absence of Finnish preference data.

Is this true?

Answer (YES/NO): YES